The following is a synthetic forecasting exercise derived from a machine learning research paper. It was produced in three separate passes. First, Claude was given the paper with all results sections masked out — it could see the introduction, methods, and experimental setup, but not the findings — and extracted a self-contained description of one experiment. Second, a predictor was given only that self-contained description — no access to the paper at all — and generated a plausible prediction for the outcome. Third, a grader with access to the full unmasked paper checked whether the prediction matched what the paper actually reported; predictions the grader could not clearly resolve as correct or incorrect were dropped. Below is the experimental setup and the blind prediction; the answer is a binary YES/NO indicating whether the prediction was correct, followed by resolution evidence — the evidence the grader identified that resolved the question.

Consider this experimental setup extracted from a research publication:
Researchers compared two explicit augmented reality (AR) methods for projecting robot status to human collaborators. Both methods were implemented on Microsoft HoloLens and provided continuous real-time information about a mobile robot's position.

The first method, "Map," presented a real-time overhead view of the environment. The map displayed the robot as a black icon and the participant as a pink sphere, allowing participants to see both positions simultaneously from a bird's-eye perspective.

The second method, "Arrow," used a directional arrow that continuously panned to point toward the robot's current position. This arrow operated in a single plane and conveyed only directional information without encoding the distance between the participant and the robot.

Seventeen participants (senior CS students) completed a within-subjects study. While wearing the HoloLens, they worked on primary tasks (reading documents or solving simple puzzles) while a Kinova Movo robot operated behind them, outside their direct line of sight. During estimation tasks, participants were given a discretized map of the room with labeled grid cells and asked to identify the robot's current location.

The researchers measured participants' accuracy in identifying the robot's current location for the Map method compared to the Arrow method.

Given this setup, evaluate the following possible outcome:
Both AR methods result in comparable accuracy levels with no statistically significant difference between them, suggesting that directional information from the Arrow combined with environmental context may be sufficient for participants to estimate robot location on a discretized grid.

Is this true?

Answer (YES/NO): NO